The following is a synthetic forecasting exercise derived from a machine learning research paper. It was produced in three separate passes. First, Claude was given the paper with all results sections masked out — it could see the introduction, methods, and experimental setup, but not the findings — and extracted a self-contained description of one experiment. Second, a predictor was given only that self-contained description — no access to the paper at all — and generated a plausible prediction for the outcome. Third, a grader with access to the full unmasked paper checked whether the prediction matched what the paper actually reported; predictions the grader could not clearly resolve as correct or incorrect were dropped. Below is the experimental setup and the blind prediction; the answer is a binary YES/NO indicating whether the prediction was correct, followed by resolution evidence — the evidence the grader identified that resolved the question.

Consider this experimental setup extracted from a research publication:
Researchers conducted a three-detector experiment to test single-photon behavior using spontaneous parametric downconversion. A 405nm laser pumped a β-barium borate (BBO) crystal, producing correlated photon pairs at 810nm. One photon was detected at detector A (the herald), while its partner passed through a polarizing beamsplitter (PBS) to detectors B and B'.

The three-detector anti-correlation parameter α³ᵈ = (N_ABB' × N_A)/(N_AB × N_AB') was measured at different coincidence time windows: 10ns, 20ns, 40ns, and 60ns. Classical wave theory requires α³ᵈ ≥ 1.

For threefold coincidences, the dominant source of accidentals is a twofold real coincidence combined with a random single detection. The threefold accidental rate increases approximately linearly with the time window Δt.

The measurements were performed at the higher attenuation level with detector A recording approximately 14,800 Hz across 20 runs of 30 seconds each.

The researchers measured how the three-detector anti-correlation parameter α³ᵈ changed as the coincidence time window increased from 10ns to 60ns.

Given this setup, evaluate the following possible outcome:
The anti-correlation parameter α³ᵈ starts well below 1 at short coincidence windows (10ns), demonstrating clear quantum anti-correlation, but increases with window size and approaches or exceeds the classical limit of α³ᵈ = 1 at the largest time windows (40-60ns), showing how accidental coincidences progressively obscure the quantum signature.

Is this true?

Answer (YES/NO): NO